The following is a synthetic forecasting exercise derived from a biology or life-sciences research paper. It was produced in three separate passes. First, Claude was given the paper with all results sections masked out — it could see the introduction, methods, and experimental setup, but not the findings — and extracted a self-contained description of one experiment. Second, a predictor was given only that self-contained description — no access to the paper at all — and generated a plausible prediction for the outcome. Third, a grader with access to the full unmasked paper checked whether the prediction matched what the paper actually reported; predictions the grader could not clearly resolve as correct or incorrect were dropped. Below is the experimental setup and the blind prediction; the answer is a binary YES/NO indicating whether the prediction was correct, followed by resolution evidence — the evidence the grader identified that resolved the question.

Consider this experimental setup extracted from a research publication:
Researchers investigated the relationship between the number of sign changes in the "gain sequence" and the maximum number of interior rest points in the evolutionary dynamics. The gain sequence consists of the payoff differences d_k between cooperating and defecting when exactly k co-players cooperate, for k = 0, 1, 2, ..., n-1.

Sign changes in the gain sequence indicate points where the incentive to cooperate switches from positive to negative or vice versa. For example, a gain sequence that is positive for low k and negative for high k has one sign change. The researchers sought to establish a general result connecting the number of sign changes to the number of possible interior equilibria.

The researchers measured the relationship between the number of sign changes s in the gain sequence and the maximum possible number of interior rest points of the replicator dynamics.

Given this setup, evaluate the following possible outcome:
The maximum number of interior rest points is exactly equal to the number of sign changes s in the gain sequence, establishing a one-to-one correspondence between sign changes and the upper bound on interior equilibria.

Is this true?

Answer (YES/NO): YES